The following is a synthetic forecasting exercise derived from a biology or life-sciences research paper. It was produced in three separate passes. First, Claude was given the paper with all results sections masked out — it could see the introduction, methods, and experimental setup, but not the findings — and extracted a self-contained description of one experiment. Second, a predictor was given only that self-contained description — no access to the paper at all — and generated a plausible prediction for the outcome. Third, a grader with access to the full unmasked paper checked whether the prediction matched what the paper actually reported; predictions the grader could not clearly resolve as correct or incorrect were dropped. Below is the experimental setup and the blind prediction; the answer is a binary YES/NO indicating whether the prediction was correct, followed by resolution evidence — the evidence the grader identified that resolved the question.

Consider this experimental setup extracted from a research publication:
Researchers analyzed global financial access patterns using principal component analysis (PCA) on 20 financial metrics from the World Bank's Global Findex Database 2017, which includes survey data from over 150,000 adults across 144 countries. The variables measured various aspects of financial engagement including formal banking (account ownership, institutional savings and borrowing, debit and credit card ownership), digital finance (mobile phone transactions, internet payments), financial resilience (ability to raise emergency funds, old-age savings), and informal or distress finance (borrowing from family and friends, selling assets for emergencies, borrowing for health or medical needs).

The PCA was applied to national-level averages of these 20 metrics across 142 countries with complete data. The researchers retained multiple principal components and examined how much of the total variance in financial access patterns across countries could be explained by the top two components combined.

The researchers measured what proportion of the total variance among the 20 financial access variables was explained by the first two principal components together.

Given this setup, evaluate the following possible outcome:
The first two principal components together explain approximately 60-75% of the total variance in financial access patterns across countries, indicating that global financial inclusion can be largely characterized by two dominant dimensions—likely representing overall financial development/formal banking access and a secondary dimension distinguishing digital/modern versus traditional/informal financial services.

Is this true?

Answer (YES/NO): YES